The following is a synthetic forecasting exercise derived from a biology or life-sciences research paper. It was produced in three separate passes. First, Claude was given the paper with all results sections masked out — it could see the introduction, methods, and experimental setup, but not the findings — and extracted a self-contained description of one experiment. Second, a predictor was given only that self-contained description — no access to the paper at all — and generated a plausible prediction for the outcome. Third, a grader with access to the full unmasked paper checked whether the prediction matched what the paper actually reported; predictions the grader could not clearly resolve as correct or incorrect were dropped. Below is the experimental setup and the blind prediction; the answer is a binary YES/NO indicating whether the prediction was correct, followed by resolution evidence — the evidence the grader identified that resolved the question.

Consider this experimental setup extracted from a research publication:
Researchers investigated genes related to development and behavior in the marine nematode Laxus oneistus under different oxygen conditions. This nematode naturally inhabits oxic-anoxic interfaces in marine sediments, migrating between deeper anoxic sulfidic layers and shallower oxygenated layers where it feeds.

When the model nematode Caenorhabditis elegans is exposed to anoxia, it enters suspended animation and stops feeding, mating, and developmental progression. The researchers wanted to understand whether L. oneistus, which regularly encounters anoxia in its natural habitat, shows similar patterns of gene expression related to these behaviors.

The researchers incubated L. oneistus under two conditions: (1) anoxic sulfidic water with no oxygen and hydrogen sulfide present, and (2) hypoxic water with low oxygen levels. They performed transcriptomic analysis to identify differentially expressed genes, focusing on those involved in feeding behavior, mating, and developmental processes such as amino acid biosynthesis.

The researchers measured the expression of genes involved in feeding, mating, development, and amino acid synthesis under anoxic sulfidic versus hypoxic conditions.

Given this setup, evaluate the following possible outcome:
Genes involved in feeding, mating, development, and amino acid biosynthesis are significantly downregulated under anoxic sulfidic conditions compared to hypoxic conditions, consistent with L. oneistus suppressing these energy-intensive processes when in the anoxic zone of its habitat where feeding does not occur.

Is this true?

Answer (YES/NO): YES